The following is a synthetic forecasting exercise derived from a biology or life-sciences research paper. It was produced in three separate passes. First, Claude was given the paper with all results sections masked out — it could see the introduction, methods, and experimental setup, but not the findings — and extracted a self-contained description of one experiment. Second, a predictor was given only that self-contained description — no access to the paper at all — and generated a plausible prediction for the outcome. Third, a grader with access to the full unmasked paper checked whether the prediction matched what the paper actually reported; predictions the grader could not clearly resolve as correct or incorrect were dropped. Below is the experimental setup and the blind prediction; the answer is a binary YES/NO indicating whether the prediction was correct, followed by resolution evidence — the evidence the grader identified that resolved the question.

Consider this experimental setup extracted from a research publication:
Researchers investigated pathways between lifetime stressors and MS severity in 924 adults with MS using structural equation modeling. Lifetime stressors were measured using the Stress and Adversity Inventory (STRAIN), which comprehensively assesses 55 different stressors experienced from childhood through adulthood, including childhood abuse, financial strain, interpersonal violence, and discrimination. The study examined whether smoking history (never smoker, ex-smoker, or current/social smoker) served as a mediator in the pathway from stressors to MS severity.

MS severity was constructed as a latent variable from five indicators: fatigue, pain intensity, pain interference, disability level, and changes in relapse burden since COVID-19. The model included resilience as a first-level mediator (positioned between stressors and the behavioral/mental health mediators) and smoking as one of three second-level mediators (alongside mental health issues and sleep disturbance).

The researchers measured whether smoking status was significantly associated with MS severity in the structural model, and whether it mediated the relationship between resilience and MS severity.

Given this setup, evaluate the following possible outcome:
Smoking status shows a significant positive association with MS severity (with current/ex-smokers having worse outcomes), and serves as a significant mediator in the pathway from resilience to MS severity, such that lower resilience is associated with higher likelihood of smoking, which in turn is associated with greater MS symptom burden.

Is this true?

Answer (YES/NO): YES